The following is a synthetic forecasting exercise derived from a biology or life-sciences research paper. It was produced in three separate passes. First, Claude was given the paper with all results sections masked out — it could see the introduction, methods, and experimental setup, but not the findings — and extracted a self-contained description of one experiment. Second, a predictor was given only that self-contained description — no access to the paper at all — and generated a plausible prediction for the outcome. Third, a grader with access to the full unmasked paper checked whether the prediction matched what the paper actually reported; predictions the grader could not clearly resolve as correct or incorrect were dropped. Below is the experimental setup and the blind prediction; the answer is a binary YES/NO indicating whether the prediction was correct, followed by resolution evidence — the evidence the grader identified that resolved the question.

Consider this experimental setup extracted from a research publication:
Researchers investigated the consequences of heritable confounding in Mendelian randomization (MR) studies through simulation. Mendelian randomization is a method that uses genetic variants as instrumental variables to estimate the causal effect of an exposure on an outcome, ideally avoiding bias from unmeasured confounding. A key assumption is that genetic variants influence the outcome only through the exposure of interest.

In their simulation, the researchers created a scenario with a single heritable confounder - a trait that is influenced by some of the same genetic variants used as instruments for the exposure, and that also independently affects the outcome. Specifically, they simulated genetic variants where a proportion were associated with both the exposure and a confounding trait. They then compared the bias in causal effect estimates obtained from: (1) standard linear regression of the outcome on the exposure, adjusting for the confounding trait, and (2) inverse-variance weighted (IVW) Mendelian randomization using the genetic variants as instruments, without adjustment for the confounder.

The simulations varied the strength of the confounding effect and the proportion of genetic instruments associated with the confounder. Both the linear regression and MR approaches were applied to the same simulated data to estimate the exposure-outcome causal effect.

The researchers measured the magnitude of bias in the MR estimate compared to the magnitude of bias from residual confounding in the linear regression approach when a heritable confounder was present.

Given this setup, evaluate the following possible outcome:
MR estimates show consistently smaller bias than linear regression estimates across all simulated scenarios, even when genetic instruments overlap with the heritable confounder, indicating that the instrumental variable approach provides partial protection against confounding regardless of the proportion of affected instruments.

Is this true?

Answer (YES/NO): NO